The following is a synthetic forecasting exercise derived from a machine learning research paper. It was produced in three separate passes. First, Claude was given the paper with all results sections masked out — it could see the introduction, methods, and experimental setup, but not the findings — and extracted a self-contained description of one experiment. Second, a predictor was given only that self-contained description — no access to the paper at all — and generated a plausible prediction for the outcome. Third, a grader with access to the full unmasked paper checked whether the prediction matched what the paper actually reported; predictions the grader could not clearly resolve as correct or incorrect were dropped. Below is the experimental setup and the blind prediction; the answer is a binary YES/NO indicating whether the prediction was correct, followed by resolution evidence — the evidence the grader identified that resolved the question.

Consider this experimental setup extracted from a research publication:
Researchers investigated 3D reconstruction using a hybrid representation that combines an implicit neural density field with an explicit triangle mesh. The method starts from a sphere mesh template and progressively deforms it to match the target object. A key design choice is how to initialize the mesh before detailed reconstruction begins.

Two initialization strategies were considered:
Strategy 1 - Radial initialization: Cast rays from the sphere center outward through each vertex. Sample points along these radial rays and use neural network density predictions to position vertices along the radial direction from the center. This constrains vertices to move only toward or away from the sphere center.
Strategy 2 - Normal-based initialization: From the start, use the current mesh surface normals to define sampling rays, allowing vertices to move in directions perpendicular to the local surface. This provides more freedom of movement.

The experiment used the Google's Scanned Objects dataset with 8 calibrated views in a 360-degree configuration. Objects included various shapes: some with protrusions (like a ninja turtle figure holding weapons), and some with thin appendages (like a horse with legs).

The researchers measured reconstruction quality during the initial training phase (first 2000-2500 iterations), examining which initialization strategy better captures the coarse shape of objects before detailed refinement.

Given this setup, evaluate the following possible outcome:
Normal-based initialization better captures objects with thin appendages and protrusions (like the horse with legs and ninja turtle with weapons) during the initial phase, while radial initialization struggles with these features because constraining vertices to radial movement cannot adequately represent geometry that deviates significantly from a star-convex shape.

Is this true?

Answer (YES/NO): NO